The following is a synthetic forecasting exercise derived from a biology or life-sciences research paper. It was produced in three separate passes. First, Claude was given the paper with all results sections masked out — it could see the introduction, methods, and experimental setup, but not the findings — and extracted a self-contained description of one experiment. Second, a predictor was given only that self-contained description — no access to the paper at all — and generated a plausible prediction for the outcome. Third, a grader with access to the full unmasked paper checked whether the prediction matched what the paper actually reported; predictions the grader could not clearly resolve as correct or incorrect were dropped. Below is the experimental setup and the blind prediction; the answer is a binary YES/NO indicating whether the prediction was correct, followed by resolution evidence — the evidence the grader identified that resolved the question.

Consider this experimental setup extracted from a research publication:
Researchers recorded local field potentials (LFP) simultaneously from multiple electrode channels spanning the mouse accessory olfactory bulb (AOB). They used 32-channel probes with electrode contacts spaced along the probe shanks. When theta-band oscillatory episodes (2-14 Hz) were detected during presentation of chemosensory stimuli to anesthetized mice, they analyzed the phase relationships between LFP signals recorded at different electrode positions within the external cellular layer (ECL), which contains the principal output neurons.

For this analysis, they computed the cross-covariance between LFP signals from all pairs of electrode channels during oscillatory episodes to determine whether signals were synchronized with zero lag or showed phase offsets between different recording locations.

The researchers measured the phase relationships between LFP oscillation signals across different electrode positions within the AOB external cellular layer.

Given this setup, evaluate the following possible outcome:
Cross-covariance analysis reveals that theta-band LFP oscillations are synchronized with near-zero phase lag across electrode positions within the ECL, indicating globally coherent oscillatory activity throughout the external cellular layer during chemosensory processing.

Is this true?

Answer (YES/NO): YES